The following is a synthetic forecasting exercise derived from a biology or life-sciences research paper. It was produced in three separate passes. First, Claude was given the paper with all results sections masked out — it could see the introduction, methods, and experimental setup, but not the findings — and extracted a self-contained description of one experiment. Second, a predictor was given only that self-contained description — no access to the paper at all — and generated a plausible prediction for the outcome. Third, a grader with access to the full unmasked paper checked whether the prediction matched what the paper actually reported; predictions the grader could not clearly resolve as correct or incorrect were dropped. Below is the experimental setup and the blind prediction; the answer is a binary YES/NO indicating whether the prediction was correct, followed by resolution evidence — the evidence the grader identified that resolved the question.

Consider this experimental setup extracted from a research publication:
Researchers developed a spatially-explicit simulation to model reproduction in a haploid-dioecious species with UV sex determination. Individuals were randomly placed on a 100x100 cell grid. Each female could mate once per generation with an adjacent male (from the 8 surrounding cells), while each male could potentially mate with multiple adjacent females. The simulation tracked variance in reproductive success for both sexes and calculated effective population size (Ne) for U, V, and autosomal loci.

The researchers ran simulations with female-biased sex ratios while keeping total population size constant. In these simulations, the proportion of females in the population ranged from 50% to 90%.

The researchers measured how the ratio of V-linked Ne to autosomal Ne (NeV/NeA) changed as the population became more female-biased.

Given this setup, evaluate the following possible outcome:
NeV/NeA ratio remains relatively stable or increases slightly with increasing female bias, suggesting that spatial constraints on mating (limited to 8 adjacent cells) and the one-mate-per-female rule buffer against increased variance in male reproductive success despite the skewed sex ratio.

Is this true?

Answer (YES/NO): NO